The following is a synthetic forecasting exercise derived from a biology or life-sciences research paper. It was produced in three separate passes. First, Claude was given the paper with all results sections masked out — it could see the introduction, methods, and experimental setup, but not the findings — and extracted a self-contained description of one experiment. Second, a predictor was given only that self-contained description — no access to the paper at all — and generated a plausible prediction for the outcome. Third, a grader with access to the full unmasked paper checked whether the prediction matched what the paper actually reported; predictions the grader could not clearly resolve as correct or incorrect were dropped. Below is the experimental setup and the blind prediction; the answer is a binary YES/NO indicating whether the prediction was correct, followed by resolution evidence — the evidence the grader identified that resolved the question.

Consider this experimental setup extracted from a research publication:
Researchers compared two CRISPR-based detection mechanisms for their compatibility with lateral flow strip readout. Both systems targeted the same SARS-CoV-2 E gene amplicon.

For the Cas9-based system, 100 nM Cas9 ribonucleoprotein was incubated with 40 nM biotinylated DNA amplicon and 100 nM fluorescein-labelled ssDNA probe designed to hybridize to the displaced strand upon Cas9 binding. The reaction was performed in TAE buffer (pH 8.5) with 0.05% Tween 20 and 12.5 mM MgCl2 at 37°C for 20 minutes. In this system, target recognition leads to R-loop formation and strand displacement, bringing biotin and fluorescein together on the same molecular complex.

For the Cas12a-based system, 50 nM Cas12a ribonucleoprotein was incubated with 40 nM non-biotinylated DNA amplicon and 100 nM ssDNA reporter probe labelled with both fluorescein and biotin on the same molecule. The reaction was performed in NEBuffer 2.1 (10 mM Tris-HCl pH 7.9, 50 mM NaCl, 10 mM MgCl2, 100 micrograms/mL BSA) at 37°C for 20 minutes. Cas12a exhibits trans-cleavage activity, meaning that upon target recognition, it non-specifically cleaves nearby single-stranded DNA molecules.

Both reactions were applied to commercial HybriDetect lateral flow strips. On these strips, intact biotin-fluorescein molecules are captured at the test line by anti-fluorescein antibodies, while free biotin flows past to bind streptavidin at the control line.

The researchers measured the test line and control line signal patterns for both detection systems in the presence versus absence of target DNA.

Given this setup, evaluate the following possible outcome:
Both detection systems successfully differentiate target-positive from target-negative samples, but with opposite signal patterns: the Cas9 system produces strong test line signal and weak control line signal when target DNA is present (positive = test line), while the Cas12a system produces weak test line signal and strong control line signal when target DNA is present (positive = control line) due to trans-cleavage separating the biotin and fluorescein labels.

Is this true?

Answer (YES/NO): NO